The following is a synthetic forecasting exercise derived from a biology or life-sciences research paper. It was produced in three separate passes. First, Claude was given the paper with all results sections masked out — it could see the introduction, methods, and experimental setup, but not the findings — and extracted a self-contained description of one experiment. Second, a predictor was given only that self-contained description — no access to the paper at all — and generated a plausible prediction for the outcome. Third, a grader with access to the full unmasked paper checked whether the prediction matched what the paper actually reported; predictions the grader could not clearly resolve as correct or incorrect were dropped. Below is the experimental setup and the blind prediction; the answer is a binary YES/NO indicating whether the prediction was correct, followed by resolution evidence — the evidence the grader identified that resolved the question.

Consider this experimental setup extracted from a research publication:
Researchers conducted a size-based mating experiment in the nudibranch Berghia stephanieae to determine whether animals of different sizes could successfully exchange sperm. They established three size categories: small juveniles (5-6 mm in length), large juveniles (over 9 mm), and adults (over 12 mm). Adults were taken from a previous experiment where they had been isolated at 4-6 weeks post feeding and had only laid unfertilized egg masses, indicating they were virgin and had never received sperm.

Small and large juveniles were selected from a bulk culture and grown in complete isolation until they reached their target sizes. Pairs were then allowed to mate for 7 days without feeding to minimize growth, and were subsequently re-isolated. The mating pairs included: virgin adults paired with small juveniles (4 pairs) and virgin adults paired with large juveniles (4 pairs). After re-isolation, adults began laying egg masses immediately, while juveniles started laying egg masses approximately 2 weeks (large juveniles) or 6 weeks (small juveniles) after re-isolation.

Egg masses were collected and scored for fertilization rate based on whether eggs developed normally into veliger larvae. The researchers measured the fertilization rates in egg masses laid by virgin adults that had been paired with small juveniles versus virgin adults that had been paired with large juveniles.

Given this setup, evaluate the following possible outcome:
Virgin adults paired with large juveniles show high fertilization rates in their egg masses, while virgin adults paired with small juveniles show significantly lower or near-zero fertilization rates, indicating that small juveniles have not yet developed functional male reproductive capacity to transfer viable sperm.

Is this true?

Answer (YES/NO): YES